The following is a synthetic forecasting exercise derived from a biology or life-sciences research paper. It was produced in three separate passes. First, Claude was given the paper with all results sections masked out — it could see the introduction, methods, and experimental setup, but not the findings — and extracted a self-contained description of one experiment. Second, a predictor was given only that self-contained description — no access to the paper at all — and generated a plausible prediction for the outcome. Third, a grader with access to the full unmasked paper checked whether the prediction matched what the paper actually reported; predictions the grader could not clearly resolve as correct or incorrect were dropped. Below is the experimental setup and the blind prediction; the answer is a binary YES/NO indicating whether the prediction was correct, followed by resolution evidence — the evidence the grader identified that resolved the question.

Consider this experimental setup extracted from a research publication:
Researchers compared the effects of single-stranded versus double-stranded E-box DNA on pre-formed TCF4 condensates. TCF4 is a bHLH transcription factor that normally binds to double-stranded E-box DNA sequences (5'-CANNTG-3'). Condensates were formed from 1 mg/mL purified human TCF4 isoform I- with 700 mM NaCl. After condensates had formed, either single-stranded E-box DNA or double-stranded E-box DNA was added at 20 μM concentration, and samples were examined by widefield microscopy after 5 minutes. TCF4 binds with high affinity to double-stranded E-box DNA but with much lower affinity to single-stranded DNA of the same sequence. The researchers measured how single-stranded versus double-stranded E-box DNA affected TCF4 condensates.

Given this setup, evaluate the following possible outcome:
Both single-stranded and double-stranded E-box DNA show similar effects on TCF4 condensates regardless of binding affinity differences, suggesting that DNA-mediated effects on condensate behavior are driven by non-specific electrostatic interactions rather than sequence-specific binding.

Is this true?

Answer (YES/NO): YES